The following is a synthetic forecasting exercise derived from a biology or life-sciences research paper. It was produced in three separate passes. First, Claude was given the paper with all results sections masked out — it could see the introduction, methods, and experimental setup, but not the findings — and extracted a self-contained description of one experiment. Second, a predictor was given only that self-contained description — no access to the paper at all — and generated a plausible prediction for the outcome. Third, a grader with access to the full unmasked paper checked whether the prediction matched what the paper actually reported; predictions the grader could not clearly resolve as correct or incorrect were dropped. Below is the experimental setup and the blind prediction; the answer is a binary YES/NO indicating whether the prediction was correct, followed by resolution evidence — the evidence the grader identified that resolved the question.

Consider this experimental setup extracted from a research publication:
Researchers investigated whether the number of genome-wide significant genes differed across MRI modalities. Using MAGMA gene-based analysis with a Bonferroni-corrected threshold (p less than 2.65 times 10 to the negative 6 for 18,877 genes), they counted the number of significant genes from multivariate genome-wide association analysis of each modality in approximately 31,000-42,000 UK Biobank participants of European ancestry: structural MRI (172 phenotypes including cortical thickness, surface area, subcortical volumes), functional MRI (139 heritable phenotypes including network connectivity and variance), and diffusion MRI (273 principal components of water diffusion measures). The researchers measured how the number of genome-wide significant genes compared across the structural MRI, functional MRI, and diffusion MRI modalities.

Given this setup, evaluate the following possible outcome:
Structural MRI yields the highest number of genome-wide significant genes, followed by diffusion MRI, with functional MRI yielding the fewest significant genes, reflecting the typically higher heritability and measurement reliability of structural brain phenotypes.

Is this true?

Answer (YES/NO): YES